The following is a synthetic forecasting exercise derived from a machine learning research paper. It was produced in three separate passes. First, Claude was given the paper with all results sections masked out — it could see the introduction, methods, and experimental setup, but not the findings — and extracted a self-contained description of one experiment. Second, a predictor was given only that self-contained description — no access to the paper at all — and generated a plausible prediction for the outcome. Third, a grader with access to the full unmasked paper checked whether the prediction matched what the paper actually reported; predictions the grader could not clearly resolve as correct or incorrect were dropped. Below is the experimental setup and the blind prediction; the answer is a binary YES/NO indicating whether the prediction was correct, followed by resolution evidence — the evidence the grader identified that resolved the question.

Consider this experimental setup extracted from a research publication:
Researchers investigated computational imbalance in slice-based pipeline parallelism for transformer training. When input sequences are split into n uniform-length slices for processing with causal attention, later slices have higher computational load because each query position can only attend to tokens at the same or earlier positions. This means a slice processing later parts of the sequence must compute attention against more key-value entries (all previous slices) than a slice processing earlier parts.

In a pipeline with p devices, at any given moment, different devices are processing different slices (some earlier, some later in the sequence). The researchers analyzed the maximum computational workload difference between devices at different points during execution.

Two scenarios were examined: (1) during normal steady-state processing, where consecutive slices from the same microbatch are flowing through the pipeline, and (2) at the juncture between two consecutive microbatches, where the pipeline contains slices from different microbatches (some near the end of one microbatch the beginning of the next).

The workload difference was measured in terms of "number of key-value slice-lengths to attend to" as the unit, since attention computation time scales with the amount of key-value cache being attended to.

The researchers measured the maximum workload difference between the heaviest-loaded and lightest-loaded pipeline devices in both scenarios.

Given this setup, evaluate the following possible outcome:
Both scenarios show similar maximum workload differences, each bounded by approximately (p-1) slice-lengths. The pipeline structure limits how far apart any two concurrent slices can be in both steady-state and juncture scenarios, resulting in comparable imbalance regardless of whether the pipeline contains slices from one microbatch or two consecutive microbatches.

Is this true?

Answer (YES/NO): NO